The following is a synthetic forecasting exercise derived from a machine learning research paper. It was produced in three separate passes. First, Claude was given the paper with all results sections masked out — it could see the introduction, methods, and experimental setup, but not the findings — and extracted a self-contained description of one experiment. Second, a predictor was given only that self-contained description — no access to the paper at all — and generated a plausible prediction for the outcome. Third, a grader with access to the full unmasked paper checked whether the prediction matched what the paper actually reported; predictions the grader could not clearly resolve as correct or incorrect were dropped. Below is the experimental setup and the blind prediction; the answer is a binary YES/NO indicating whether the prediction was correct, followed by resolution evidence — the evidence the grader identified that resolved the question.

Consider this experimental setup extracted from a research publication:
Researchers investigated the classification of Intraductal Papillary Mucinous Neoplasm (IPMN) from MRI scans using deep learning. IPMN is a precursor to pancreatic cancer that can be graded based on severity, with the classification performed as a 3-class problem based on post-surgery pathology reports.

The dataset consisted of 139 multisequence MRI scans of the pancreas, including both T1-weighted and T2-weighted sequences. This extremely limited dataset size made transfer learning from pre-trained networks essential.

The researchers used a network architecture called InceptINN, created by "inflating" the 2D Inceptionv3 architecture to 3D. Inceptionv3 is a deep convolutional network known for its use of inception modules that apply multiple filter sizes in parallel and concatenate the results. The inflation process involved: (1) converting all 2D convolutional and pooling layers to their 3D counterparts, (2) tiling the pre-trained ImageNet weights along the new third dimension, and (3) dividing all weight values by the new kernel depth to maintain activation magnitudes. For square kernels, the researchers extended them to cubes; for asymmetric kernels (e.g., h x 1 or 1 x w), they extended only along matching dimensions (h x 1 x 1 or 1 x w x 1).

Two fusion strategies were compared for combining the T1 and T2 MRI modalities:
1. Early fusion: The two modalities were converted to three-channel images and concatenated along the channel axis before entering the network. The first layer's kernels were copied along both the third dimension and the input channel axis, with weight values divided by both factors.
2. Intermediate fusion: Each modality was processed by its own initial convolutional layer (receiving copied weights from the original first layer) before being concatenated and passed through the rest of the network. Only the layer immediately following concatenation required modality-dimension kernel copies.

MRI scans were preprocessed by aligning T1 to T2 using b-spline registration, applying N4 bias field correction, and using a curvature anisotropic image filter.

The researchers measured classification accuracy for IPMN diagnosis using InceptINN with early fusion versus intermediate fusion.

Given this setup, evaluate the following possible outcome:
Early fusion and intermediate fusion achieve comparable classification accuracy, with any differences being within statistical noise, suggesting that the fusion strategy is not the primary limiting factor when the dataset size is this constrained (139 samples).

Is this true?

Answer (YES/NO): NO